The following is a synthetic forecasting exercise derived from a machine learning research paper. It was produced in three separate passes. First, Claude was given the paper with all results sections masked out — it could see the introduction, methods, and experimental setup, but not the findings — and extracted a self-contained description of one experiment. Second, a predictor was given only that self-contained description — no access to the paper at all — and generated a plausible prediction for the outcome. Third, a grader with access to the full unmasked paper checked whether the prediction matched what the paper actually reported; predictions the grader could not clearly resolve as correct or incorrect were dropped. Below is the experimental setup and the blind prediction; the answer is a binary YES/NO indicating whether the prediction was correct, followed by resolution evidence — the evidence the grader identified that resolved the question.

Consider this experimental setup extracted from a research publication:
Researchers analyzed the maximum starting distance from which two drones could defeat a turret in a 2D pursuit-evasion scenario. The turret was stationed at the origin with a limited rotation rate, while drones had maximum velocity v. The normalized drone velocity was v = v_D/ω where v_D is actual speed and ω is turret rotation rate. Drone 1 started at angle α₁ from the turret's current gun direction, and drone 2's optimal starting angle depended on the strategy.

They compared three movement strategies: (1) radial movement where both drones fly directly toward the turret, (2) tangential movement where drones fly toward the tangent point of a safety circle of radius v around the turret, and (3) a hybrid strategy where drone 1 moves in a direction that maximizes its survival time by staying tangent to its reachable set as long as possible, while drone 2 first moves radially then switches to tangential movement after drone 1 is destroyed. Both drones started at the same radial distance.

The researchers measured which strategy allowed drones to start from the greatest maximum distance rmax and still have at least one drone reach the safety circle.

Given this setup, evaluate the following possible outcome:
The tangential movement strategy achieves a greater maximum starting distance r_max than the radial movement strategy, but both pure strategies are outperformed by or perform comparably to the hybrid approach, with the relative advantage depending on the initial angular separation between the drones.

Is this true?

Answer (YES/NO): YES